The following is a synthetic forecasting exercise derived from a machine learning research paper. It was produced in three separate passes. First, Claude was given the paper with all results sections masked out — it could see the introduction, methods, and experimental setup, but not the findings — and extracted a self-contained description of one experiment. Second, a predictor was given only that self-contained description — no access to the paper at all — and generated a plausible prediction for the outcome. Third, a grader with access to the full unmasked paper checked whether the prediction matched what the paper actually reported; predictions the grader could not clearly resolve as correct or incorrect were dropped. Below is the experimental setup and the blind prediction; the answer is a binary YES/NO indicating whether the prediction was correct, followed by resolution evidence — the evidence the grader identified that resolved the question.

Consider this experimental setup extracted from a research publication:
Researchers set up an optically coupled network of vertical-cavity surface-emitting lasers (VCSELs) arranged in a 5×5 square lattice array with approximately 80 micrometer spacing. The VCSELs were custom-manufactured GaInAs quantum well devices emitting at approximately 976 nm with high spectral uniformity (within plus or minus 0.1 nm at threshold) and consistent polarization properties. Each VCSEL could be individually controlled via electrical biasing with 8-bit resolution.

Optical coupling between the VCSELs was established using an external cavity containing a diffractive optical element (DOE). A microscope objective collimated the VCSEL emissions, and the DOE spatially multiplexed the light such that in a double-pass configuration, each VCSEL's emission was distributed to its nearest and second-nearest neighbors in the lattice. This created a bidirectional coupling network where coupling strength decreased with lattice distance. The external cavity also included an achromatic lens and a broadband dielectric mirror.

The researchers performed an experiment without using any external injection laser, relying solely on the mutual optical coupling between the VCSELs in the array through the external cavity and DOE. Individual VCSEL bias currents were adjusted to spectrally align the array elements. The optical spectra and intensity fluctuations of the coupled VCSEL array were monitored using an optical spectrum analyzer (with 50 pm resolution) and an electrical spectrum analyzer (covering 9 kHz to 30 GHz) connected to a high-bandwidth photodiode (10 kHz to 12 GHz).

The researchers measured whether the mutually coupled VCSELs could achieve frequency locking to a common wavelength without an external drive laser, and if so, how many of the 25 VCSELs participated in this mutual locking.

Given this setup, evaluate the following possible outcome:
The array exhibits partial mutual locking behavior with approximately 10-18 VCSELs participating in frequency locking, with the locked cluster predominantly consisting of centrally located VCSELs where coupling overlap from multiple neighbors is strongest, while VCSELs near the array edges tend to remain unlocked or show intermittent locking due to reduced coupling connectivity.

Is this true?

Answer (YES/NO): NO